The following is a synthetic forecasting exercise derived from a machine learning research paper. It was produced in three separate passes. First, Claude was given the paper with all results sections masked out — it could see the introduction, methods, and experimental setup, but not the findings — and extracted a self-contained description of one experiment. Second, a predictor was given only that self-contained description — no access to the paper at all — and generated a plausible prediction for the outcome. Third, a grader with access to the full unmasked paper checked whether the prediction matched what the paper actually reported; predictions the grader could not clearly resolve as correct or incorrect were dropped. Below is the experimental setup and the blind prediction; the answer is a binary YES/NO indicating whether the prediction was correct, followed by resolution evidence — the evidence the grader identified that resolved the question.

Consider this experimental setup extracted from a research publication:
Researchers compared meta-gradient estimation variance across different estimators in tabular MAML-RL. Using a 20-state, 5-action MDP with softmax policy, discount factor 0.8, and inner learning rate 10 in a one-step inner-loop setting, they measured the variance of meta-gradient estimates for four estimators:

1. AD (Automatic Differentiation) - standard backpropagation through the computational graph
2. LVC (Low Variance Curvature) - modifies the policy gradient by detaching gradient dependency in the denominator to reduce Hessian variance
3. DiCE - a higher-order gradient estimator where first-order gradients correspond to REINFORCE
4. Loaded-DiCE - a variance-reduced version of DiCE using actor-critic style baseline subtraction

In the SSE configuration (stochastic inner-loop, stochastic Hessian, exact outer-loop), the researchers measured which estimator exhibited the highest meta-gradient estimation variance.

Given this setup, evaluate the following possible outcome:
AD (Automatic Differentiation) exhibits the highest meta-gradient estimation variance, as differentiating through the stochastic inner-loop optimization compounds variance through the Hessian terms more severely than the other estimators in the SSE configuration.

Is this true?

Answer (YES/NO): NO